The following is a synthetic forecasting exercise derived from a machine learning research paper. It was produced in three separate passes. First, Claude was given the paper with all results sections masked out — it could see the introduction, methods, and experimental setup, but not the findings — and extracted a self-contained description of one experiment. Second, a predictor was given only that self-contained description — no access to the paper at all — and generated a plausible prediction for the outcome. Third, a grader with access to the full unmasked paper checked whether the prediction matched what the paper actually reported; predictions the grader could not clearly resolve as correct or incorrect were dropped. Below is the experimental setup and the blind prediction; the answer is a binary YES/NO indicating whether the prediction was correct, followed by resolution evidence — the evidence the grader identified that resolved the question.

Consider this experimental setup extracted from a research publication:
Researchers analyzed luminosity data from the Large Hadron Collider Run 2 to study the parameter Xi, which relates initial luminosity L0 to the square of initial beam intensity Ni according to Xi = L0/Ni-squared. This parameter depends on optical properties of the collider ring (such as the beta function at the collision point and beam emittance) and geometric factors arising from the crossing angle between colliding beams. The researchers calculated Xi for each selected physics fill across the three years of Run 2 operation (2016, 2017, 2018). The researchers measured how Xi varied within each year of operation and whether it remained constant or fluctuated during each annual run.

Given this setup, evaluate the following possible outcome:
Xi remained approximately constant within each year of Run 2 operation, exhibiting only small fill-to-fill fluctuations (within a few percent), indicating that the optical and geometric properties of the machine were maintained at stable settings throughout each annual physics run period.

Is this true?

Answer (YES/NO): NO